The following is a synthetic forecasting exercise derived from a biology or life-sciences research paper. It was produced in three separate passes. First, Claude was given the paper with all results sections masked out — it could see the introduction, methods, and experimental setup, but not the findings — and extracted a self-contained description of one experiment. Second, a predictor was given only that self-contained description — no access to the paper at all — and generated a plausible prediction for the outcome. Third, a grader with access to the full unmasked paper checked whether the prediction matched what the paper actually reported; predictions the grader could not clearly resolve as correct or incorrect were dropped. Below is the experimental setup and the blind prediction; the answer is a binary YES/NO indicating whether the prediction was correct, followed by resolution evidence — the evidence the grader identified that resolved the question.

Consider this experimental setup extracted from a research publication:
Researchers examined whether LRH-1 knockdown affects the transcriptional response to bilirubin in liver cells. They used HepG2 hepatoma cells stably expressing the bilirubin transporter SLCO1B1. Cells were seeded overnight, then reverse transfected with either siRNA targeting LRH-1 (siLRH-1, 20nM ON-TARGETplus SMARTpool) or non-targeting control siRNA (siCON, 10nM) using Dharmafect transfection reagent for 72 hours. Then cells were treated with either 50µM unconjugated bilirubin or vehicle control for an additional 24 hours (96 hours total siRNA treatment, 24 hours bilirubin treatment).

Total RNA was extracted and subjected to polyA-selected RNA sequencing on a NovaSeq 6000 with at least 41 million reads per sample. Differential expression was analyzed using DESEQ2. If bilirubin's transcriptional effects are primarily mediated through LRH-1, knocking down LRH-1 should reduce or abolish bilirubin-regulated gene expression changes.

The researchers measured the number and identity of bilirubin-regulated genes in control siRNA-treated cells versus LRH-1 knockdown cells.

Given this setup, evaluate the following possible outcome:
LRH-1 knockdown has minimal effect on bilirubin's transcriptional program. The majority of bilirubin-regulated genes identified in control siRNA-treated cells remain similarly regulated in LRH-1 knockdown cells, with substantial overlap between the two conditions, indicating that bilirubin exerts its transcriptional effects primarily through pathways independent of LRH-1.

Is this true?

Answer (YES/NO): NO